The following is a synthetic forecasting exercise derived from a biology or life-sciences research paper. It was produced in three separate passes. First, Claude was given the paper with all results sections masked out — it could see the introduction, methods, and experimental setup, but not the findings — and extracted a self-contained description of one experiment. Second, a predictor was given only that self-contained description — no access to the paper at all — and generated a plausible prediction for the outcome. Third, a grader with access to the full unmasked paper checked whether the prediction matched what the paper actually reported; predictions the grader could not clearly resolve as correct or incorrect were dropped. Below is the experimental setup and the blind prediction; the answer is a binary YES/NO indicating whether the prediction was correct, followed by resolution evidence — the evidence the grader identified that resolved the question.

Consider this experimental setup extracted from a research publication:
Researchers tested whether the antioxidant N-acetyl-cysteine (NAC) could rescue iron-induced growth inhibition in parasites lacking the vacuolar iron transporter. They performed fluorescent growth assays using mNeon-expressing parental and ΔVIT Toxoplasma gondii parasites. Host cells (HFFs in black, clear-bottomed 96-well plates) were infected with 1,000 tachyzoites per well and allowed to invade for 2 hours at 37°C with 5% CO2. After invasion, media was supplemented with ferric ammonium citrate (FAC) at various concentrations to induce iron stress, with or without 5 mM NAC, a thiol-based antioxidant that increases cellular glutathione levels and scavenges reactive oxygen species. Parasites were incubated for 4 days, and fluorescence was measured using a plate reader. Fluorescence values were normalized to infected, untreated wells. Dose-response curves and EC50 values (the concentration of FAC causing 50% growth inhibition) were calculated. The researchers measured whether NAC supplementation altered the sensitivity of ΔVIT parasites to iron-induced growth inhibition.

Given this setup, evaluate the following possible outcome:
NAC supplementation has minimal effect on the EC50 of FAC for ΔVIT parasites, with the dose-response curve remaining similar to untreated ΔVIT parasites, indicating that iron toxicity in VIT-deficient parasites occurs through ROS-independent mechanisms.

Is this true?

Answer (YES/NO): NO